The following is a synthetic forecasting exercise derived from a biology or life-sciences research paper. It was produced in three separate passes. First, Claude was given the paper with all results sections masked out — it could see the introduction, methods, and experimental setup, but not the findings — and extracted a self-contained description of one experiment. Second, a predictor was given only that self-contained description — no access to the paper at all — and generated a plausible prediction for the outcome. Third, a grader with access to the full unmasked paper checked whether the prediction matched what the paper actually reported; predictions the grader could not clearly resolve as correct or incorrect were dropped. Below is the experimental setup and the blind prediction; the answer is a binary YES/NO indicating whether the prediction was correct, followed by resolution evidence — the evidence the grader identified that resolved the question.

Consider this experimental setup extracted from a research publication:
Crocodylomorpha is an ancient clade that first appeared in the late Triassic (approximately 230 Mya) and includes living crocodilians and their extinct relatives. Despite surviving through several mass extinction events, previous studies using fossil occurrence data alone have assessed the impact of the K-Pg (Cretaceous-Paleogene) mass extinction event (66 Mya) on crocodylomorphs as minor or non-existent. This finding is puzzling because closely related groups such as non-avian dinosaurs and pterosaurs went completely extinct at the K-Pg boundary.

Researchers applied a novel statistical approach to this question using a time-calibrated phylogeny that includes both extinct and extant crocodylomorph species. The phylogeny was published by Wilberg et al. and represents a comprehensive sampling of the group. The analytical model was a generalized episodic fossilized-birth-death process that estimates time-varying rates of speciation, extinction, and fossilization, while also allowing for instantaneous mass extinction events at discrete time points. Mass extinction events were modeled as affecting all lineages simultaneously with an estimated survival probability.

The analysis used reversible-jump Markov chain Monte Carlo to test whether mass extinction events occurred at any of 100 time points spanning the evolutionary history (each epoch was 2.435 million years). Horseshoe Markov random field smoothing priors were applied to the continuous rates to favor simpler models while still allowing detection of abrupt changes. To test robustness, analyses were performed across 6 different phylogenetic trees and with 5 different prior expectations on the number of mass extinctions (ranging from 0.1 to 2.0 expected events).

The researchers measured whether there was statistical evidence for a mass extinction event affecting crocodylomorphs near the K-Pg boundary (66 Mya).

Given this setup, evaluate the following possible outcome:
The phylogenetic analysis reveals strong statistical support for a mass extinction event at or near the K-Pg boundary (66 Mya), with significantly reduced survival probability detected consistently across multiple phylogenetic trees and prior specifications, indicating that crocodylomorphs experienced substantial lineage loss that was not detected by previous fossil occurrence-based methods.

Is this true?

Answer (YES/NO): YES